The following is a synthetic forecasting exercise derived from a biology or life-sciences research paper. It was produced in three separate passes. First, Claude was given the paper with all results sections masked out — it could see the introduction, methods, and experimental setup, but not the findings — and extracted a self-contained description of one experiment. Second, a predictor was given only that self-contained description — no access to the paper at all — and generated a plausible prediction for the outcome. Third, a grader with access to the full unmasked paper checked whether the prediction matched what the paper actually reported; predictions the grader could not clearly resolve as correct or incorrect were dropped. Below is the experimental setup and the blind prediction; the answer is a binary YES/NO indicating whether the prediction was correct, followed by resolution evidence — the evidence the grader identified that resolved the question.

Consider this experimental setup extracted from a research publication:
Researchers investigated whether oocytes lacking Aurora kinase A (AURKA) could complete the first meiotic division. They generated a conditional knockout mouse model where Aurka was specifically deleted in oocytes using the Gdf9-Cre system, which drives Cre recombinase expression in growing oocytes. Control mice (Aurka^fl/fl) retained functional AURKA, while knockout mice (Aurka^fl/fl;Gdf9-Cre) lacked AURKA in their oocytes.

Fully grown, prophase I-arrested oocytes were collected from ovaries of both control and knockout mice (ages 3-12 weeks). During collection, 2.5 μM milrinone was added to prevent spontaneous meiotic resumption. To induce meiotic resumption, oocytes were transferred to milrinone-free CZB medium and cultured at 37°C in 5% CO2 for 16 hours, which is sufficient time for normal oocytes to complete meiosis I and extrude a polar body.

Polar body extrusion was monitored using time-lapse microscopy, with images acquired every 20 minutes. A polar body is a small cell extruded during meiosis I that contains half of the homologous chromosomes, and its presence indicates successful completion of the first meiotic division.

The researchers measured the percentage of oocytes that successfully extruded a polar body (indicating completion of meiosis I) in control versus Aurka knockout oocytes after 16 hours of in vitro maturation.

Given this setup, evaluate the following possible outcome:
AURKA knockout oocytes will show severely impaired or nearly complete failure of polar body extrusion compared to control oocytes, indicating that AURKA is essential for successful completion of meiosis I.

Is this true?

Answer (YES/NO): YES